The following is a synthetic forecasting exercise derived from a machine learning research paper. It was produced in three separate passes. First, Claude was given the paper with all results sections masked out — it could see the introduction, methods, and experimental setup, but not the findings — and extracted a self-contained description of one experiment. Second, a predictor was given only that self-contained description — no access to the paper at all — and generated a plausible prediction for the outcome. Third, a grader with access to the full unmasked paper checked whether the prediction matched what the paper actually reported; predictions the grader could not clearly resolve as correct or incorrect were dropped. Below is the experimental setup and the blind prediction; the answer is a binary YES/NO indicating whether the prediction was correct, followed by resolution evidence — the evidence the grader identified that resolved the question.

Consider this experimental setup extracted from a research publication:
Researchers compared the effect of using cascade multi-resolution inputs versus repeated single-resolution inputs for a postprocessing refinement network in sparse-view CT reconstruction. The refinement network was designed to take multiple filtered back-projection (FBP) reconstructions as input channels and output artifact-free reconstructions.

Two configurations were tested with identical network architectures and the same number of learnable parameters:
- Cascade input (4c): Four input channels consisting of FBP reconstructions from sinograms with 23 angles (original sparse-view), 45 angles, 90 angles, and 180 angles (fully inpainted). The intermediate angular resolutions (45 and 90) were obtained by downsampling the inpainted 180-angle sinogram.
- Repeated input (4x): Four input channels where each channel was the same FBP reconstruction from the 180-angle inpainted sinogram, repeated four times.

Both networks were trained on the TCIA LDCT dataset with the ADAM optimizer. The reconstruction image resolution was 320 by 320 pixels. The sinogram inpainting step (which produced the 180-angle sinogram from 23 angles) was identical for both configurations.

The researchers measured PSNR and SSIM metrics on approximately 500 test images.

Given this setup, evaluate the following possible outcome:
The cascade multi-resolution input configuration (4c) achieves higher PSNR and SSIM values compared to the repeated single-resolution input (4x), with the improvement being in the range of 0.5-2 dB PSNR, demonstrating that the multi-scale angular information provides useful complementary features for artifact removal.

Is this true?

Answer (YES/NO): NO